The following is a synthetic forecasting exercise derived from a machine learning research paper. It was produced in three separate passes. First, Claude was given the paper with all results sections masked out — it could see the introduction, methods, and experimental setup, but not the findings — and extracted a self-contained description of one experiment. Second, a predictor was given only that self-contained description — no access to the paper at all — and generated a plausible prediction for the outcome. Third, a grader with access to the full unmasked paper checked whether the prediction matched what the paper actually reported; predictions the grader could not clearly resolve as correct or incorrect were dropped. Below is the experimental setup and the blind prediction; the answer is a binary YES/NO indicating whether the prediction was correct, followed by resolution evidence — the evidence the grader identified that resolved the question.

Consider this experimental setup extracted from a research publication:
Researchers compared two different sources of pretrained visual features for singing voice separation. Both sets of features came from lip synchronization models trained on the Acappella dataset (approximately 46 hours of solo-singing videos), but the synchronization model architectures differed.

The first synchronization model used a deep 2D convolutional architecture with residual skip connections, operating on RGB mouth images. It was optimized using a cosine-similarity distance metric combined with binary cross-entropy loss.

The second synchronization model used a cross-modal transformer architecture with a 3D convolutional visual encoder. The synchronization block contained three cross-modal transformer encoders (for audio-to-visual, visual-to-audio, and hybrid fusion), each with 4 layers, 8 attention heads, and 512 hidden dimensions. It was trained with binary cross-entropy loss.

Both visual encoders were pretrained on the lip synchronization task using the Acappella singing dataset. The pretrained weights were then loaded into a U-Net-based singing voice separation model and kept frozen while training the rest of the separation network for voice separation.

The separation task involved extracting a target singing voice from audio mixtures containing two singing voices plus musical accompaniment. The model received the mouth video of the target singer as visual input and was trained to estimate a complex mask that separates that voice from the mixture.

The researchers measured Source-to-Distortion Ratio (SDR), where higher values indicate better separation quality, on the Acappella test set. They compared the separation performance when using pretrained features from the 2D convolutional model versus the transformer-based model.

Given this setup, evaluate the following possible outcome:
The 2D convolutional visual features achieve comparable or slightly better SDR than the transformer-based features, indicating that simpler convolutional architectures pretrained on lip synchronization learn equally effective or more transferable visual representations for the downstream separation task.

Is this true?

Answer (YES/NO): NO